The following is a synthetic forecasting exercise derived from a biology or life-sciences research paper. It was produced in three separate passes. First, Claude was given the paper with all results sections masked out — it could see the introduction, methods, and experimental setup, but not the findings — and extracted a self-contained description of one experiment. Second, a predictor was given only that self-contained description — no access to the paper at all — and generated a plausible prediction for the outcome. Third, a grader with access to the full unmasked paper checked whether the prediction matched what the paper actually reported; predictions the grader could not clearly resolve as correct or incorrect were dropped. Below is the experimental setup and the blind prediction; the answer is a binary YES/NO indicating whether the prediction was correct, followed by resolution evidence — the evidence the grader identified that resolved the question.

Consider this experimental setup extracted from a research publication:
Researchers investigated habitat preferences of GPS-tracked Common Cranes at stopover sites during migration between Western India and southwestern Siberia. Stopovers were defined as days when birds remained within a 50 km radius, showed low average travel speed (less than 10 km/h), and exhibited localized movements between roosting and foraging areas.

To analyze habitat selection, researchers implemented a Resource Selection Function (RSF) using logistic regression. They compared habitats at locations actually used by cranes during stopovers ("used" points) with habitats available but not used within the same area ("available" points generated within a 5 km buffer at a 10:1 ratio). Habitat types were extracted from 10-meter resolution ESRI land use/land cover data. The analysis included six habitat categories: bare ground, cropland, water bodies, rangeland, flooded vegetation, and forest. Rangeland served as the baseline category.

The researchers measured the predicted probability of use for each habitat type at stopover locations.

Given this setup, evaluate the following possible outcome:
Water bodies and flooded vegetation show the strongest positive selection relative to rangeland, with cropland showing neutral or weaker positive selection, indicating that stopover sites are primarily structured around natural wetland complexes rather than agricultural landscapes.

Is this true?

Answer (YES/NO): NO